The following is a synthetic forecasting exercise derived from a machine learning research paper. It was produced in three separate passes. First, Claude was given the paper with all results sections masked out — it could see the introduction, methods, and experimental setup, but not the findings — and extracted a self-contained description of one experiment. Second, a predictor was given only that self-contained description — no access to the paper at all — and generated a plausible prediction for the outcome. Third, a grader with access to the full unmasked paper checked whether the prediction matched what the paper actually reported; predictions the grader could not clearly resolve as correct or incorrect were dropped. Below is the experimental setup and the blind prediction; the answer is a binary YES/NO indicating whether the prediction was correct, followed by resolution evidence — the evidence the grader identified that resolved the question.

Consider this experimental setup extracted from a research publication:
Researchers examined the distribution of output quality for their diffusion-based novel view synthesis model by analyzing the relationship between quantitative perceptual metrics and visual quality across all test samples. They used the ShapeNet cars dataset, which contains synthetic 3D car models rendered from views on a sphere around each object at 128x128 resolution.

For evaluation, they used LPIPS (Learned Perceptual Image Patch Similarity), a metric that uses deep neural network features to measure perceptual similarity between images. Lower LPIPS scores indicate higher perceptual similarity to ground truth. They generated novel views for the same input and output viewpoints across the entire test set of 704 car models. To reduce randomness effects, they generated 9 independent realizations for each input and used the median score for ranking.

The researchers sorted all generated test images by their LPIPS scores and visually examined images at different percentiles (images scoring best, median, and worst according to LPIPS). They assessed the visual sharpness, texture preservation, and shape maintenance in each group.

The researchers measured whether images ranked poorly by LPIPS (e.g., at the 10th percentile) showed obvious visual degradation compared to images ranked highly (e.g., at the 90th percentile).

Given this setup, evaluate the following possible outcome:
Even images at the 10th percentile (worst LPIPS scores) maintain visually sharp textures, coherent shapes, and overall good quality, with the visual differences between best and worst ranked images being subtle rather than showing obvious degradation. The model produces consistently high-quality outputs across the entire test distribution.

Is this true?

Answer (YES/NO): YES